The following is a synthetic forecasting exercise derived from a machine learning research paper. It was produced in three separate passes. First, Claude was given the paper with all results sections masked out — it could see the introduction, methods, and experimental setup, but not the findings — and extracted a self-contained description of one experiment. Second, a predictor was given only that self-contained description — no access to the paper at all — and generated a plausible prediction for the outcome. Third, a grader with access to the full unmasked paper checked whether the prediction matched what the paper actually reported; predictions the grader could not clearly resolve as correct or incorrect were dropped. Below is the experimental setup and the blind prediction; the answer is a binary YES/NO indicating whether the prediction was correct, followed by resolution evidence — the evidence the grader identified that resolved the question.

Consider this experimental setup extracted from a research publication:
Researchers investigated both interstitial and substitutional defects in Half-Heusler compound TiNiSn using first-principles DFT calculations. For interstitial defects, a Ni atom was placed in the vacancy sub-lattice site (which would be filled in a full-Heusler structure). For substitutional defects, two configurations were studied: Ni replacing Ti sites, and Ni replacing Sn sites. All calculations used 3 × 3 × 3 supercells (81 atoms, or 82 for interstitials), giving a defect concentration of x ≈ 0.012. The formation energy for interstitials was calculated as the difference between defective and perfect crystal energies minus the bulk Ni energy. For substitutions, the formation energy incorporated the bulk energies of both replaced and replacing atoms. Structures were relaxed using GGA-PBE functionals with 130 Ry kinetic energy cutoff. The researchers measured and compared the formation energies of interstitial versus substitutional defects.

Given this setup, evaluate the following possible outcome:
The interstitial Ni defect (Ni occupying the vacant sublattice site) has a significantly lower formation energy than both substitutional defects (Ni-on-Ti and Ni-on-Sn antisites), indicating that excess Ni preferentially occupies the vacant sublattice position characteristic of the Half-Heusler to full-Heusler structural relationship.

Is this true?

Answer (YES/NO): YES